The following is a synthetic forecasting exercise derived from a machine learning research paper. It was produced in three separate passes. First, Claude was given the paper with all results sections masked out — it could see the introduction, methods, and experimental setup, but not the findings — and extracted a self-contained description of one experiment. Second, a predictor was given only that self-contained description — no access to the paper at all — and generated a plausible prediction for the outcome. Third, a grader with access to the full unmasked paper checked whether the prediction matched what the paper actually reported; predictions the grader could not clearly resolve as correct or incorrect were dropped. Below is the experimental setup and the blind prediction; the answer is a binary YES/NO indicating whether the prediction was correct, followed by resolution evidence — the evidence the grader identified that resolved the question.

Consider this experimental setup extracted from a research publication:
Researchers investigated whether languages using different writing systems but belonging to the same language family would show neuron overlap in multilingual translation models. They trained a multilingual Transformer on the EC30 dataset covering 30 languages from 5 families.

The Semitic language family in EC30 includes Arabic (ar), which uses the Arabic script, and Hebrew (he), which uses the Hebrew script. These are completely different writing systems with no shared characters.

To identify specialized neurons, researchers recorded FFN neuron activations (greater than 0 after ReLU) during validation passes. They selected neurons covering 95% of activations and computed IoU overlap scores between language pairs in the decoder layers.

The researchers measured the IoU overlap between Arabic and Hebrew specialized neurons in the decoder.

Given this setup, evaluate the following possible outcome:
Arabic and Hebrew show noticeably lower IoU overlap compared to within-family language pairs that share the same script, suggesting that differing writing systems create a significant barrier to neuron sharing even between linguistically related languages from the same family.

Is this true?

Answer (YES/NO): NO